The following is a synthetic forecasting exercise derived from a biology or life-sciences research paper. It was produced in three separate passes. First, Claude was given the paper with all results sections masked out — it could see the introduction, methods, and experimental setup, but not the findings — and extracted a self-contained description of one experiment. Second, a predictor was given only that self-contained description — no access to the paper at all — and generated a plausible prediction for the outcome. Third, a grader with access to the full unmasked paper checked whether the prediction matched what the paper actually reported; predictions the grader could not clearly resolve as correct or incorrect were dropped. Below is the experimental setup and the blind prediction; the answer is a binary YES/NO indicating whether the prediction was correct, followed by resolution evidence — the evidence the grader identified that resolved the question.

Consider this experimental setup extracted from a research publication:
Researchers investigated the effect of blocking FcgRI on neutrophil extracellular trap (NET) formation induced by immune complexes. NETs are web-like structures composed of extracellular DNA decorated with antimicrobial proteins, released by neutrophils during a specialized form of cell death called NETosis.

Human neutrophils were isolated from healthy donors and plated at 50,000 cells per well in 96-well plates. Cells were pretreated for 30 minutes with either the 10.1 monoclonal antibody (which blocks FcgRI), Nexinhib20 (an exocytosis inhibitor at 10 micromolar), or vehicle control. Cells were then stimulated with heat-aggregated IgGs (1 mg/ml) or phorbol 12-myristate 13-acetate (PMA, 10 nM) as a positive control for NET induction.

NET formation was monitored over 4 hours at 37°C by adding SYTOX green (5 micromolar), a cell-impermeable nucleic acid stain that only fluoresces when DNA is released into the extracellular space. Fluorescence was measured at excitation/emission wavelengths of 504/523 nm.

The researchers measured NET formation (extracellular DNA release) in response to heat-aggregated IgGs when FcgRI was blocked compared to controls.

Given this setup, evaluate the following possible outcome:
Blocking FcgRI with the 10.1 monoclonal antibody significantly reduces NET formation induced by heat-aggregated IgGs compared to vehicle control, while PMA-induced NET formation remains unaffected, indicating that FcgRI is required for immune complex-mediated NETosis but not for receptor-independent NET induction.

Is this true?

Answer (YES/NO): NO